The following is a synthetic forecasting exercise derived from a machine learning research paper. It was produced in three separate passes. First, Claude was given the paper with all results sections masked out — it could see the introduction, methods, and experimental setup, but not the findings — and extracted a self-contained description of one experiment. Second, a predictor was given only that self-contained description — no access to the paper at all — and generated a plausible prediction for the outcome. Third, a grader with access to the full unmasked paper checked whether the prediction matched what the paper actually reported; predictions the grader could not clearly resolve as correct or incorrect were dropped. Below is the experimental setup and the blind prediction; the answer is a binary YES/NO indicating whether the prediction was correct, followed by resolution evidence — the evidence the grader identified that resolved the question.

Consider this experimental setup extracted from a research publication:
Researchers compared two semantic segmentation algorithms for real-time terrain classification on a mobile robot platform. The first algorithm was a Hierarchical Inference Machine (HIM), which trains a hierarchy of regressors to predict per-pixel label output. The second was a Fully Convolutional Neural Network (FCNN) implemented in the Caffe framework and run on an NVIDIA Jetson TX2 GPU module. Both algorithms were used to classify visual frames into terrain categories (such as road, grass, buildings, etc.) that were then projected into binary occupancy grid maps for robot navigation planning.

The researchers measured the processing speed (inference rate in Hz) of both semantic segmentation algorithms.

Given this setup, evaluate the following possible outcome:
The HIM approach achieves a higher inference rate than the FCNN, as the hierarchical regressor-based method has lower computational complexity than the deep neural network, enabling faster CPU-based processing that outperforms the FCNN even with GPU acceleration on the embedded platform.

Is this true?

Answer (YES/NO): NO